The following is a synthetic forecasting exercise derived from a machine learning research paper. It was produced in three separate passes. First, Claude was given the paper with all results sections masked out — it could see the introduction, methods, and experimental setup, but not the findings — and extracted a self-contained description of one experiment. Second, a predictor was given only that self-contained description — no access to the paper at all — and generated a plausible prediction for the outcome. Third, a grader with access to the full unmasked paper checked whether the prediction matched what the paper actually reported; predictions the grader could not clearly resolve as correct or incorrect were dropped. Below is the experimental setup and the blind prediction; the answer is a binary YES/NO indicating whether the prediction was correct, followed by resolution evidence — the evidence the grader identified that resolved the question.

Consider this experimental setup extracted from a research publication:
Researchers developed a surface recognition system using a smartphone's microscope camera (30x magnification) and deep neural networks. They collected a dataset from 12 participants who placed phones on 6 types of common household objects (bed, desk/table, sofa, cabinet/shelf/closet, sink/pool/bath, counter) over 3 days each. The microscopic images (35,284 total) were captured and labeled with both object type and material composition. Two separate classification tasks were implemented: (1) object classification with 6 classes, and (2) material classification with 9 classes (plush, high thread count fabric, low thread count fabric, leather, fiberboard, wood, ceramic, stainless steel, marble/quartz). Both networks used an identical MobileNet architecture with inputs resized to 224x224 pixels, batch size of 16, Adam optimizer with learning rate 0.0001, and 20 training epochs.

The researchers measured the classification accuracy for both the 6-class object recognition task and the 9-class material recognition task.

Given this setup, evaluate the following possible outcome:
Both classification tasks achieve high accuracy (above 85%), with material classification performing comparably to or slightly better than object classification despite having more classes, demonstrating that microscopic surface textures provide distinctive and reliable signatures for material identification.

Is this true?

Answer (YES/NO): YES